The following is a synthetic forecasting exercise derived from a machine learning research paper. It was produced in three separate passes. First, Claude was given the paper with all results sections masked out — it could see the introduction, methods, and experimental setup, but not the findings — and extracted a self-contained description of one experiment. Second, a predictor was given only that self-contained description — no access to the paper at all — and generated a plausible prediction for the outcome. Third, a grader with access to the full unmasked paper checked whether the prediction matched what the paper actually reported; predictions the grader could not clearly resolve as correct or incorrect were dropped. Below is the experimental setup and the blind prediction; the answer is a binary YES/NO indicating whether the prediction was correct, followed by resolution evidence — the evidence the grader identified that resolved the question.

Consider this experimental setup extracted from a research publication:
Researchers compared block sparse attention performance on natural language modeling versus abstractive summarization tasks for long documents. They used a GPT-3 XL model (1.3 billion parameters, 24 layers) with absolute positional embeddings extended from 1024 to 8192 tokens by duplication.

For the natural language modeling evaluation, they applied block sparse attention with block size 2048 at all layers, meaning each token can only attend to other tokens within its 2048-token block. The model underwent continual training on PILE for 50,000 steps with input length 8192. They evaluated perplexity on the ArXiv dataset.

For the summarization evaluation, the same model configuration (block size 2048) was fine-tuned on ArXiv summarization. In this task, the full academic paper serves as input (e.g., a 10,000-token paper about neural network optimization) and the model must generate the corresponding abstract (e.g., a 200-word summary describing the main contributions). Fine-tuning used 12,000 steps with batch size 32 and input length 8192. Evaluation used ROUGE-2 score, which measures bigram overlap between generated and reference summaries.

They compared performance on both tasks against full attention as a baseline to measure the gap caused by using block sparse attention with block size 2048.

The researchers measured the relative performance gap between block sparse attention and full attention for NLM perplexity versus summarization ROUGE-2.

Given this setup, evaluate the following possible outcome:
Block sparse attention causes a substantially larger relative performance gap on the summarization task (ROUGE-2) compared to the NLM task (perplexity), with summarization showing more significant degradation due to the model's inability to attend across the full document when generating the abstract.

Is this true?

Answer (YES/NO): YES